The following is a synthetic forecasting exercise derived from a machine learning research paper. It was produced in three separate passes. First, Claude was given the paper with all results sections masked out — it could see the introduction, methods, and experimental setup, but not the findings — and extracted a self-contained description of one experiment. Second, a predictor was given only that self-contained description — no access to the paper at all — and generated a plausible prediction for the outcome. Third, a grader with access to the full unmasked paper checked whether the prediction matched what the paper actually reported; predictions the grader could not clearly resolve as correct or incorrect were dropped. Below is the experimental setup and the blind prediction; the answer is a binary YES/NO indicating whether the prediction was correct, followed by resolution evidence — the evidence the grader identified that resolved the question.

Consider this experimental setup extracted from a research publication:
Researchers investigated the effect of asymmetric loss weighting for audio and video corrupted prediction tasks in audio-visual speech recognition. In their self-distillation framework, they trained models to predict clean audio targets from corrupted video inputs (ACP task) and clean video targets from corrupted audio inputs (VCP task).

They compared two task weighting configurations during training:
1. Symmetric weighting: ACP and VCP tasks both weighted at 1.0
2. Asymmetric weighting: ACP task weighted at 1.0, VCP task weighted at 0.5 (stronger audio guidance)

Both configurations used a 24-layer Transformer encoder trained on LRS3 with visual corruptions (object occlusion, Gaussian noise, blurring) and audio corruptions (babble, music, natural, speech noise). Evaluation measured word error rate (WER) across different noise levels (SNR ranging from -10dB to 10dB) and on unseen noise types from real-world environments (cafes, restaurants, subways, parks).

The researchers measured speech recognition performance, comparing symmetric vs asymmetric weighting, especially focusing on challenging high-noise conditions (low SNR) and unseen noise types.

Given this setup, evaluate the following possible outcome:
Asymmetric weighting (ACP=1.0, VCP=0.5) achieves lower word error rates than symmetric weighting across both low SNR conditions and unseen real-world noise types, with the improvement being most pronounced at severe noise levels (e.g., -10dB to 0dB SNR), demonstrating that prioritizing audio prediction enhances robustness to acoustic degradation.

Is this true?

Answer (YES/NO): NO